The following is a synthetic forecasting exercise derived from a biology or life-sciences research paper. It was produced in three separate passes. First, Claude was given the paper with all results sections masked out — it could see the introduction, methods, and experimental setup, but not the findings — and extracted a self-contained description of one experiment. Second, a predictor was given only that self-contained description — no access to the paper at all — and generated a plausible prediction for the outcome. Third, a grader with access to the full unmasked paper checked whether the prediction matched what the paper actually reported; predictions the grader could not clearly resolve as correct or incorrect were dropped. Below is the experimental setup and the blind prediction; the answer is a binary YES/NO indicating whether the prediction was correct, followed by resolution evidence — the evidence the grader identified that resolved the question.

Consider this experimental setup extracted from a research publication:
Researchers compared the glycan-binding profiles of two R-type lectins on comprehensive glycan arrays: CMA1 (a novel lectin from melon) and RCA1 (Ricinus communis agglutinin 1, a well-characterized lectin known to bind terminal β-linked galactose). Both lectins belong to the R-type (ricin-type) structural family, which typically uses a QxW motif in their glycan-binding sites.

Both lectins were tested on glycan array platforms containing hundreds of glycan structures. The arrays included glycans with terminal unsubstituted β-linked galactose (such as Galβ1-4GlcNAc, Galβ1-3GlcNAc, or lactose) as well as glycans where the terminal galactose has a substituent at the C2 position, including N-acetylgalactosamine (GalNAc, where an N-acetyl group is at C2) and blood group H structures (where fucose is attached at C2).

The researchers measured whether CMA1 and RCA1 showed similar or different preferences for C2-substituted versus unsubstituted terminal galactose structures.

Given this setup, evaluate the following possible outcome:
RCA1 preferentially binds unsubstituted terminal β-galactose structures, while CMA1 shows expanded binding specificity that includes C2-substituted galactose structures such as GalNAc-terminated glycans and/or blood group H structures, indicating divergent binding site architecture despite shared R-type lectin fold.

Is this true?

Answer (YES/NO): NO